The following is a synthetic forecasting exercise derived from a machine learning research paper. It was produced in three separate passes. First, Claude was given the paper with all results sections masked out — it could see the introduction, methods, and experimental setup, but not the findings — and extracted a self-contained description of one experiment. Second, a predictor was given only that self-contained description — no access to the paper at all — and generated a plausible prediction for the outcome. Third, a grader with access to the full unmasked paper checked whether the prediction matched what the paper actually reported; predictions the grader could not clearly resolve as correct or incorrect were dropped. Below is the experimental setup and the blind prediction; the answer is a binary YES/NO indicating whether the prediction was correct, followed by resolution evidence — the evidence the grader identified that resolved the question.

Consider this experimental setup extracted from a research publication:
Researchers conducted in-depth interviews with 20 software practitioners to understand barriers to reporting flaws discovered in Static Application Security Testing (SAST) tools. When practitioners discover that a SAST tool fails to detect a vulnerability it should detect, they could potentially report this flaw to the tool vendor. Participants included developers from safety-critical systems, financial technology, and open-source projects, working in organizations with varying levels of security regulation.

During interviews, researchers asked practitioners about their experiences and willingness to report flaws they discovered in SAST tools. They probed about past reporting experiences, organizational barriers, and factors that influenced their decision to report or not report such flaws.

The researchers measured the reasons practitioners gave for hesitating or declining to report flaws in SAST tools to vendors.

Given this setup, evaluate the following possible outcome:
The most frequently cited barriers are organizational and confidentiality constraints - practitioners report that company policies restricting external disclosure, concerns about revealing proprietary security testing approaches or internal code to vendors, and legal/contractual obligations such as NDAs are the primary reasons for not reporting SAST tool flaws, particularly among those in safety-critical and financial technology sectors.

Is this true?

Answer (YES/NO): NO